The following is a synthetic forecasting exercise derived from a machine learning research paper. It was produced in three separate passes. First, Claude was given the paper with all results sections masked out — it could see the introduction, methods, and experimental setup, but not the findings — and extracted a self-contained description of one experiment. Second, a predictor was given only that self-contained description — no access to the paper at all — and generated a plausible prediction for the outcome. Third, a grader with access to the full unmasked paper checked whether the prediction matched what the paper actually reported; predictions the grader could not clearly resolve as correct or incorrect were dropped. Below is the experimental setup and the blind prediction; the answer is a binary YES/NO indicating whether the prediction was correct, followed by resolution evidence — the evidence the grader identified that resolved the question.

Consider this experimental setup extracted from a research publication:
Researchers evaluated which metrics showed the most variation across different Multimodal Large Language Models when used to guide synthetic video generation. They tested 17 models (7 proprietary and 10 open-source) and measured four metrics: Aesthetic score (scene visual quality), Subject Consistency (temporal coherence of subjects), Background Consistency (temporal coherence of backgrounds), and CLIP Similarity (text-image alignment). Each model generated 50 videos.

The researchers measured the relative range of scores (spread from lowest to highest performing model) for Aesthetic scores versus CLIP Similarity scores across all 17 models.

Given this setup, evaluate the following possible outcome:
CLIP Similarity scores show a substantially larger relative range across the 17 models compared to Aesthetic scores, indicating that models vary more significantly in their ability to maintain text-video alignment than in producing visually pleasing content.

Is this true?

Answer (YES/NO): YES